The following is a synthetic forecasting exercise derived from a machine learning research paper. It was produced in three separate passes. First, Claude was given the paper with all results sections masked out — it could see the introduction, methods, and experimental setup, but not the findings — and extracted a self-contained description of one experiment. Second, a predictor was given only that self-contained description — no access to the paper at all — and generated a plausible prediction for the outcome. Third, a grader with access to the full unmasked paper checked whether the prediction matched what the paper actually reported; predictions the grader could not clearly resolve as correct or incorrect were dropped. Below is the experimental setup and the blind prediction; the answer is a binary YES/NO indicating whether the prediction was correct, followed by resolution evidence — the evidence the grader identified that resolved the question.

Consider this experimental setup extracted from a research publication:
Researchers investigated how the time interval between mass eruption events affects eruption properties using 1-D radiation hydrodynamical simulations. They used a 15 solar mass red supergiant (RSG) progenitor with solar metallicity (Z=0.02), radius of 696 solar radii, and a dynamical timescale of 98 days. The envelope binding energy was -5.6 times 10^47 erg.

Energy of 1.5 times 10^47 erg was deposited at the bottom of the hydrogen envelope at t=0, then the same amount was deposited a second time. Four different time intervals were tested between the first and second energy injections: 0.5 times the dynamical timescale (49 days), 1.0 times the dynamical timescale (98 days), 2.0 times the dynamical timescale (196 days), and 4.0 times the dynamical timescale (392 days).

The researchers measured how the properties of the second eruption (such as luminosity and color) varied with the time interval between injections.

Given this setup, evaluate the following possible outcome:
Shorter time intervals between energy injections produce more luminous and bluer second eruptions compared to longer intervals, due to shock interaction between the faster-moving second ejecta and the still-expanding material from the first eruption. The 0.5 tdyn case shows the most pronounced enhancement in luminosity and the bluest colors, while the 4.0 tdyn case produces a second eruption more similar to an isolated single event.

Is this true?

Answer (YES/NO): NO